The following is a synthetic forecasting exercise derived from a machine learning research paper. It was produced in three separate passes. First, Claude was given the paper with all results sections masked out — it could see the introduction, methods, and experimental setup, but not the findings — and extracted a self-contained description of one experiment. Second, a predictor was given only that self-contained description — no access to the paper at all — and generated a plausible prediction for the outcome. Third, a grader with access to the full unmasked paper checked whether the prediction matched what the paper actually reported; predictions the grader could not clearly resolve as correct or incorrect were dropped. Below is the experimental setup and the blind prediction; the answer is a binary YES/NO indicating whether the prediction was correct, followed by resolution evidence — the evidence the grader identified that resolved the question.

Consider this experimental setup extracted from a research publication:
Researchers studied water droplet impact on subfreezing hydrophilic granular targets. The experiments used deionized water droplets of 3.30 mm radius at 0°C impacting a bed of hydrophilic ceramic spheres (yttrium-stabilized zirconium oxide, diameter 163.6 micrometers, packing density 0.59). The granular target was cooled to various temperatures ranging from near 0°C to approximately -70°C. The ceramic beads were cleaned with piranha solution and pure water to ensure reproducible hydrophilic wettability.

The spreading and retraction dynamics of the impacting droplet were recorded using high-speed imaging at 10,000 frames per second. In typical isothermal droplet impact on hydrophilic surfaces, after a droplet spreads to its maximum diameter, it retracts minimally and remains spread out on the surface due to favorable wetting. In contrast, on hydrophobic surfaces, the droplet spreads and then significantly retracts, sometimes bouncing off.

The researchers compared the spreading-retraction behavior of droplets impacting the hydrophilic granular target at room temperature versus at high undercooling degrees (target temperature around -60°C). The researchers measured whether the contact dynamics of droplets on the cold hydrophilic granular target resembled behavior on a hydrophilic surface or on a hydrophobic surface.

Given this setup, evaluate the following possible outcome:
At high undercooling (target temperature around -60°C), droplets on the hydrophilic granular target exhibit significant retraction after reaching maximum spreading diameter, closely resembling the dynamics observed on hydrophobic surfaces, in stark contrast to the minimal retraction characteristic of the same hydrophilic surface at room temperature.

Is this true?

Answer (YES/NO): NO